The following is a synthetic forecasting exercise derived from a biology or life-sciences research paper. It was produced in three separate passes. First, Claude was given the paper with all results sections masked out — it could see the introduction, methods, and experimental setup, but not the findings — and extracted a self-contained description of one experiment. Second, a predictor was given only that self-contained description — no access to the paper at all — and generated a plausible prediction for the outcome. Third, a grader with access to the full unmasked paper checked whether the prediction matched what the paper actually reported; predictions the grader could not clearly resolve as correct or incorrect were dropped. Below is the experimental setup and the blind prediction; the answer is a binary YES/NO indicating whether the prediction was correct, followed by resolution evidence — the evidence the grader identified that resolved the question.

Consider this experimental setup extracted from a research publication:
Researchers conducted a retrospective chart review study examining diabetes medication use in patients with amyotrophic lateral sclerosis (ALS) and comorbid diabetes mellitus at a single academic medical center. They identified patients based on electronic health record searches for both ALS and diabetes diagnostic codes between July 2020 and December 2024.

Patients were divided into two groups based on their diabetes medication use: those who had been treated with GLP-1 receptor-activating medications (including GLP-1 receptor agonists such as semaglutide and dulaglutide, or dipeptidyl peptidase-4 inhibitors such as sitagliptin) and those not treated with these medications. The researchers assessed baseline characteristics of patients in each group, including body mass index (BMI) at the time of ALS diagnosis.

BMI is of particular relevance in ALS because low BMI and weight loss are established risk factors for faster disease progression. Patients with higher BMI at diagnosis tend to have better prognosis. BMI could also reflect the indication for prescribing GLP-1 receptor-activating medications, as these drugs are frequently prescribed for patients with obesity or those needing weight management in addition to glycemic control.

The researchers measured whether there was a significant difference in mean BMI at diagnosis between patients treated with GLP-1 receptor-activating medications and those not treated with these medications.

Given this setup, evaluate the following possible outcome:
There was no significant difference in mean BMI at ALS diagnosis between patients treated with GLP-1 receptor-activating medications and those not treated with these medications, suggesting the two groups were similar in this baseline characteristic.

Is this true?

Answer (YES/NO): YES